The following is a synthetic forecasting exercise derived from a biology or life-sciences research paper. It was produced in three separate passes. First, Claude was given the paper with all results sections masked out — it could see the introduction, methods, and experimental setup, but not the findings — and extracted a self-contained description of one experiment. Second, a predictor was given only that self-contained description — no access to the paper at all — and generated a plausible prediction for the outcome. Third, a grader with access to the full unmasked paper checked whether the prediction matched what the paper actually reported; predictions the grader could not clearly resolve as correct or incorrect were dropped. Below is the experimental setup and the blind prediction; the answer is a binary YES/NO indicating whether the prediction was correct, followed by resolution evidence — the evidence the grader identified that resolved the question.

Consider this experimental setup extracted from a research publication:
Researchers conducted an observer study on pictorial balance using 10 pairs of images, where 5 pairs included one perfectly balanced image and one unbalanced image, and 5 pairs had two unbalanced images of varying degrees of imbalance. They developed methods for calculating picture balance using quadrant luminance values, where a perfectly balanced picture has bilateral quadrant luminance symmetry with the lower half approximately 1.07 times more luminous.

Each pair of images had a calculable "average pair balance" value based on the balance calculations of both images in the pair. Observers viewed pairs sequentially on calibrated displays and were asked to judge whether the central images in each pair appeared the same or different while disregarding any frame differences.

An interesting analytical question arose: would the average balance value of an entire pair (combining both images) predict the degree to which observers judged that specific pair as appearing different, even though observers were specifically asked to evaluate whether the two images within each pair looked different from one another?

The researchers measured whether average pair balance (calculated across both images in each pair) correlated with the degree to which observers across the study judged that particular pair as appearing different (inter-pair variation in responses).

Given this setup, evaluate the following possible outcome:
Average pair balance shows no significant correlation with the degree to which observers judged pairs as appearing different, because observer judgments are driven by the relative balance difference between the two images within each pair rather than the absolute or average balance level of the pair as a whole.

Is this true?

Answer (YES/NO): NO